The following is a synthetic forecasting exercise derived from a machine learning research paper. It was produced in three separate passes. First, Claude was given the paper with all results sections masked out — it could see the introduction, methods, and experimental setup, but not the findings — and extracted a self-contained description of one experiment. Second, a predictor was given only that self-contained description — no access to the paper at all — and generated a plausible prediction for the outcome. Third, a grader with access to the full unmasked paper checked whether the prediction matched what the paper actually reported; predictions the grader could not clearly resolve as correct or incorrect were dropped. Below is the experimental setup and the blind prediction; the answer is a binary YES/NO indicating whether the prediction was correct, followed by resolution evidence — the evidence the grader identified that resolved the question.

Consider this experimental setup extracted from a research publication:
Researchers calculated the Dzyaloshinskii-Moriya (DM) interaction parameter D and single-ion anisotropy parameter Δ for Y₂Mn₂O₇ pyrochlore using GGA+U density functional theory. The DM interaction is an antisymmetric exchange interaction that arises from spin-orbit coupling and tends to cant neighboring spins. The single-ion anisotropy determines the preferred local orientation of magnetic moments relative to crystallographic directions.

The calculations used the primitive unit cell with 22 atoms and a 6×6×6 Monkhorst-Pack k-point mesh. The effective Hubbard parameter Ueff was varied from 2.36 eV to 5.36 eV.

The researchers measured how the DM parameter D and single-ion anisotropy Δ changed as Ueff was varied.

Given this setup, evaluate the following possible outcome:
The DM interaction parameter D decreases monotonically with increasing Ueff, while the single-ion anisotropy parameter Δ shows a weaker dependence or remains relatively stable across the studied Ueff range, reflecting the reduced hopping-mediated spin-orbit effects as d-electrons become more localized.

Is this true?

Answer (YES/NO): NO